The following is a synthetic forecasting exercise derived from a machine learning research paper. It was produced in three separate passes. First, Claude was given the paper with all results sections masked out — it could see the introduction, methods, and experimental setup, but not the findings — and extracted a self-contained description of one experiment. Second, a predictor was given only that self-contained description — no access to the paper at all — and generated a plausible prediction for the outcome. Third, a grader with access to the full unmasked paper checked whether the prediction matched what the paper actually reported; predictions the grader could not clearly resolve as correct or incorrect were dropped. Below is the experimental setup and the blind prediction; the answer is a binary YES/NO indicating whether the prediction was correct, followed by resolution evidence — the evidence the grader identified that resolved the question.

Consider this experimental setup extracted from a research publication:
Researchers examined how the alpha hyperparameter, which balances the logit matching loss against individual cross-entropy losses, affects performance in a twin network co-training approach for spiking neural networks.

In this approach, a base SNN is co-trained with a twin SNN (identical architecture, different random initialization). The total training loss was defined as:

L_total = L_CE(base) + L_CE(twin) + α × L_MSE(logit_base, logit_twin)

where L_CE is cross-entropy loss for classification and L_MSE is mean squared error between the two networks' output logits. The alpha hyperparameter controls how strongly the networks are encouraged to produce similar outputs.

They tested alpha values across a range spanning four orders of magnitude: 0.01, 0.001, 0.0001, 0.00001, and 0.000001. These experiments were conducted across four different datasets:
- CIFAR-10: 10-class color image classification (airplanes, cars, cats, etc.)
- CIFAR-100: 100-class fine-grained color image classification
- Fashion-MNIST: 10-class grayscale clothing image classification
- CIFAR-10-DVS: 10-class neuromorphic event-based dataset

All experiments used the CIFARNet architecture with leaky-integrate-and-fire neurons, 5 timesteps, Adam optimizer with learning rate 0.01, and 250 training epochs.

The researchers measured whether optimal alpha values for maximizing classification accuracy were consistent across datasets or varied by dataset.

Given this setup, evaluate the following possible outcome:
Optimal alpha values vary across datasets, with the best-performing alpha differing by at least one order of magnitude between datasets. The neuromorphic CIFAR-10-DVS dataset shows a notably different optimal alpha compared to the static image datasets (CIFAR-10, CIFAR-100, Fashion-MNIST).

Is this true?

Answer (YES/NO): NO